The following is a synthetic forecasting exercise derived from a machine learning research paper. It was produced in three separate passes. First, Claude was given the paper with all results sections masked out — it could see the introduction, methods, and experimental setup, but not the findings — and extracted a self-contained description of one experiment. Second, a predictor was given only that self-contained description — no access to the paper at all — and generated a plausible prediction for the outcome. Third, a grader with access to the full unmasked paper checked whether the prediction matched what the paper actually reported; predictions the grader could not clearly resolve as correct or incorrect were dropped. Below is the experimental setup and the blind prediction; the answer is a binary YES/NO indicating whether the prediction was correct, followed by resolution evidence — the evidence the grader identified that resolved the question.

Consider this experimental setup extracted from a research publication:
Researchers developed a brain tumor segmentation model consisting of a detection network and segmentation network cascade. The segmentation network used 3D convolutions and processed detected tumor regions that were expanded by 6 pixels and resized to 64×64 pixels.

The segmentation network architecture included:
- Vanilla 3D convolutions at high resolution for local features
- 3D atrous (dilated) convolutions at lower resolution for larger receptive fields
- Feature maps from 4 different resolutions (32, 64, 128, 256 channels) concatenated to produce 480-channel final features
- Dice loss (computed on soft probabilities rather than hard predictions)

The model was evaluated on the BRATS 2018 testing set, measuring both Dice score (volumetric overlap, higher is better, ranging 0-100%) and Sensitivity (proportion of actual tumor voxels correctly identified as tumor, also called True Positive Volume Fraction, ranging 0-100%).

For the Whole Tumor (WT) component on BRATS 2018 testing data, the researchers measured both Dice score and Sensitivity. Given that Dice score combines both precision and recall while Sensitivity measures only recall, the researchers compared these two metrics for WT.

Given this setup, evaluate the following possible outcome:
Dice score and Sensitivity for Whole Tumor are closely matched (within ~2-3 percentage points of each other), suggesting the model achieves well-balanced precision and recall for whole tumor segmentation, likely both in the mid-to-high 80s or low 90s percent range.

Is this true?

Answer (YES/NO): NO